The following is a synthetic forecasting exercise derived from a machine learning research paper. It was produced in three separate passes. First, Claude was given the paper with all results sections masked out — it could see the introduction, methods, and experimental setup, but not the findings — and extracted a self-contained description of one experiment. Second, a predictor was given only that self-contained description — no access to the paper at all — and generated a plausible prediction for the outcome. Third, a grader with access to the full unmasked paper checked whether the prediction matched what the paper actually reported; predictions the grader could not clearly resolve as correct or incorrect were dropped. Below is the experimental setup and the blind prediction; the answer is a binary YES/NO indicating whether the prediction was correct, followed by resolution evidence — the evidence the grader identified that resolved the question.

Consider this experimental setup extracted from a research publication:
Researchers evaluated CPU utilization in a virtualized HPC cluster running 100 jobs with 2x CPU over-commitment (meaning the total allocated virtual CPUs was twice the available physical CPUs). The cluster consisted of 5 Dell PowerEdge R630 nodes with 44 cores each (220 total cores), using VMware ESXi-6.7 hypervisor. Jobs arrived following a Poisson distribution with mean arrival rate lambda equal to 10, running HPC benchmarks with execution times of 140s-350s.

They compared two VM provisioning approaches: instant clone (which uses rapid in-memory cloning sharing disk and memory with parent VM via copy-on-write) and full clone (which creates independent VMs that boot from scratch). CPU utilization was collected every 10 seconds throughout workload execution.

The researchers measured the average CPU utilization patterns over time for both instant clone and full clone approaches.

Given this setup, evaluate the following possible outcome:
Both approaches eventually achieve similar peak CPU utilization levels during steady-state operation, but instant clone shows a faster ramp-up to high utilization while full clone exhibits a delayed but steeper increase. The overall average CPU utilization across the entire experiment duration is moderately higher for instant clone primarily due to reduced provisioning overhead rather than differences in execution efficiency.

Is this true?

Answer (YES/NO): NO